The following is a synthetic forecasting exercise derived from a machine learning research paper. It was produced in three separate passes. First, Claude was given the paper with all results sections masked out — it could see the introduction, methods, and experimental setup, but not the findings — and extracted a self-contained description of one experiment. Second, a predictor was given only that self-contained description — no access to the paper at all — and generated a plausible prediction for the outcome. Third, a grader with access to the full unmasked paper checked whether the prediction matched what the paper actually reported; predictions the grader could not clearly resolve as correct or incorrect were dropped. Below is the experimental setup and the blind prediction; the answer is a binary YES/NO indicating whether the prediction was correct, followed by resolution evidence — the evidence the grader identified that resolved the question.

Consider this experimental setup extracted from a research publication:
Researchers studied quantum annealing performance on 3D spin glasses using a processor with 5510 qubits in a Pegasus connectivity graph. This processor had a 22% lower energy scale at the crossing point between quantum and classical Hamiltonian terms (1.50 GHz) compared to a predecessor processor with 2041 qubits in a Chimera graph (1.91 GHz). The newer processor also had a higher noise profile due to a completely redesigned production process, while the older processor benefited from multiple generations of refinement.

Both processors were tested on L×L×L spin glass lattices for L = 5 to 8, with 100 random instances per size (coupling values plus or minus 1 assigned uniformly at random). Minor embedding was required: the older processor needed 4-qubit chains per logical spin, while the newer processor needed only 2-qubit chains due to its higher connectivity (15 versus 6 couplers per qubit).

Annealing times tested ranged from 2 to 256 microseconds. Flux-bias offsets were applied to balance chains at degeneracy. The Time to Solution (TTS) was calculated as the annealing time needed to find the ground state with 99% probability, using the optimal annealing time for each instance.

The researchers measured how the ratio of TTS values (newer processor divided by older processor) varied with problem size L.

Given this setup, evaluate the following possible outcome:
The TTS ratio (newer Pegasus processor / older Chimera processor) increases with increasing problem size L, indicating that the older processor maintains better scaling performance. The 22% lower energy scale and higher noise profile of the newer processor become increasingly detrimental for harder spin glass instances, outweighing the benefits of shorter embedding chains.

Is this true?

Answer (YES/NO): NO